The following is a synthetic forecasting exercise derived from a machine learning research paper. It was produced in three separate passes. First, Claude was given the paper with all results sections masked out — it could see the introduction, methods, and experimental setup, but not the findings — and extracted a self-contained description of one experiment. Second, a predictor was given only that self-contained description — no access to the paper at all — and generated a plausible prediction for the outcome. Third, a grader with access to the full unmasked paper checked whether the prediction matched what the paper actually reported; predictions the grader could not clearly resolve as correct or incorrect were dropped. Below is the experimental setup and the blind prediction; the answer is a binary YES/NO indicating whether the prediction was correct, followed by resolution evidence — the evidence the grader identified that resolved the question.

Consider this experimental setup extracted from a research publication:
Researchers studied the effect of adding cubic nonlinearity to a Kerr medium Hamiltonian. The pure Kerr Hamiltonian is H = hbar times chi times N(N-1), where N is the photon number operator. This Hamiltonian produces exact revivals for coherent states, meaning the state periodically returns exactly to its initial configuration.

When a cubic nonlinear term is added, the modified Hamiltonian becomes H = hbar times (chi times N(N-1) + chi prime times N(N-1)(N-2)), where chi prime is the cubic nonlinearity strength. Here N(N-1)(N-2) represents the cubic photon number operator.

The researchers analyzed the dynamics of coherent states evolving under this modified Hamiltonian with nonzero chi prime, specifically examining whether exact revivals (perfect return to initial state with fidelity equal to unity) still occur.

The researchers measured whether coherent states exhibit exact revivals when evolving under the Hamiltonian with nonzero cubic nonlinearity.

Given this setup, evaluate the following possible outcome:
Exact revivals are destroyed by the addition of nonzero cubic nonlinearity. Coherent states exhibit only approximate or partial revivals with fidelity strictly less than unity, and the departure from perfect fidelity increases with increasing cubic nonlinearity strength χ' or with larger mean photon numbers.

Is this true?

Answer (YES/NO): YES